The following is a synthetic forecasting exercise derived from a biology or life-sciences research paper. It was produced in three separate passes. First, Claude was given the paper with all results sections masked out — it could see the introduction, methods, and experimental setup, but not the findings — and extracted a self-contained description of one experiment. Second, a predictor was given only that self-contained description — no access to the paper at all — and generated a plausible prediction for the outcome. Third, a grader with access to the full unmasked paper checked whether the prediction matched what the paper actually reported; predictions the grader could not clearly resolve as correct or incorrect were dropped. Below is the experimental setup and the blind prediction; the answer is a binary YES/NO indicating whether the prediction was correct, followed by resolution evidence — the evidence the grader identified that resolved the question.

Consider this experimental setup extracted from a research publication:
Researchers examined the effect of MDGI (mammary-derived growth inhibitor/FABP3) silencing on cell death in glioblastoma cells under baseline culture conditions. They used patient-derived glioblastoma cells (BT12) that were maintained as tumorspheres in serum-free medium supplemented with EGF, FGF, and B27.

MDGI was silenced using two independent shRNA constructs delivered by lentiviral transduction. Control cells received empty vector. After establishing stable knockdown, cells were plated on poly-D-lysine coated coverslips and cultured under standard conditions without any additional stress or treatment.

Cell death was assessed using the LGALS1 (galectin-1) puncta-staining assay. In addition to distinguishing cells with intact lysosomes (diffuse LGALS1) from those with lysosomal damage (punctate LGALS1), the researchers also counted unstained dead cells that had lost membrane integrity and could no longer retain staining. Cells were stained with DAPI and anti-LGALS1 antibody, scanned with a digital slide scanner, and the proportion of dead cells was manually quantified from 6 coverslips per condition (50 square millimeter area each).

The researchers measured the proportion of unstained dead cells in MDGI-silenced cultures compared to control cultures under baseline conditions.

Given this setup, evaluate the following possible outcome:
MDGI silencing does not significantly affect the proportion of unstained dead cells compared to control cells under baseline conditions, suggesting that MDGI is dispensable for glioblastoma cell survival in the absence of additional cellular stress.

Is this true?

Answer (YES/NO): NO